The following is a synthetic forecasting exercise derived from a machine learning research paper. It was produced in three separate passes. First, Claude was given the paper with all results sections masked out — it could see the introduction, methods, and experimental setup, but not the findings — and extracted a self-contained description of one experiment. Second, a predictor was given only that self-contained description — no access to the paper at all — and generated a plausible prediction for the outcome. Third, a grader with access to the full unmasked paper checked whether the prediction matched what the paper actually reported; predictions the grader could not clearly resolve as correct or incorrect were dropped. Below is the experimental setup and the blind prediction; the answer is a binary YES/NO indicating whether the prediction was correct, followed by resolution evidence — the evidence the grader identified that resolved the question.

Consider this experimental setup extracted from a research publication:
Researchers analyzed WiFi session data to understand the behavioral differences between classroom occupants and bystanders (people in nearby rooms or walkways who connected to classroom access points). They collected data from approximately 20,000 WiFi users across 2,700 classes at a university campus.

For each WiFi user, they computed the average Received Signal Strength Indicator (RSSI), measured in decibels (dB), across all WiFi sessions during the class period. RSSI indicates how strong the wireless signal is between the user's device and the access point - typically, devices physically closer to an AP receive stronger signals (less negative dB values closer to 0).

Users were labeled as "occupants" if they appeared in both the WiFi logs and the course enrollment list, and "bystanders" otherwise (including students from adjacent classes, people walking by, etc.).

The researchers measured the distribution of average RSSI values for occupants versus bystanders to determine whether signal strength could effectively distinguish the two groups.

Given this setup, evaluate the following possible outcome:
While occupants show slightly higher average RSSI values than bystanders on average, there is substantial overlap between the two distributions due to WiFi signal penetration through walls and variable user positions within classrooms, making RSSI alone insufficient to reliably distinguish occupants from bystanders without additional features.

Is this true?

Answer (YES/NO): YES